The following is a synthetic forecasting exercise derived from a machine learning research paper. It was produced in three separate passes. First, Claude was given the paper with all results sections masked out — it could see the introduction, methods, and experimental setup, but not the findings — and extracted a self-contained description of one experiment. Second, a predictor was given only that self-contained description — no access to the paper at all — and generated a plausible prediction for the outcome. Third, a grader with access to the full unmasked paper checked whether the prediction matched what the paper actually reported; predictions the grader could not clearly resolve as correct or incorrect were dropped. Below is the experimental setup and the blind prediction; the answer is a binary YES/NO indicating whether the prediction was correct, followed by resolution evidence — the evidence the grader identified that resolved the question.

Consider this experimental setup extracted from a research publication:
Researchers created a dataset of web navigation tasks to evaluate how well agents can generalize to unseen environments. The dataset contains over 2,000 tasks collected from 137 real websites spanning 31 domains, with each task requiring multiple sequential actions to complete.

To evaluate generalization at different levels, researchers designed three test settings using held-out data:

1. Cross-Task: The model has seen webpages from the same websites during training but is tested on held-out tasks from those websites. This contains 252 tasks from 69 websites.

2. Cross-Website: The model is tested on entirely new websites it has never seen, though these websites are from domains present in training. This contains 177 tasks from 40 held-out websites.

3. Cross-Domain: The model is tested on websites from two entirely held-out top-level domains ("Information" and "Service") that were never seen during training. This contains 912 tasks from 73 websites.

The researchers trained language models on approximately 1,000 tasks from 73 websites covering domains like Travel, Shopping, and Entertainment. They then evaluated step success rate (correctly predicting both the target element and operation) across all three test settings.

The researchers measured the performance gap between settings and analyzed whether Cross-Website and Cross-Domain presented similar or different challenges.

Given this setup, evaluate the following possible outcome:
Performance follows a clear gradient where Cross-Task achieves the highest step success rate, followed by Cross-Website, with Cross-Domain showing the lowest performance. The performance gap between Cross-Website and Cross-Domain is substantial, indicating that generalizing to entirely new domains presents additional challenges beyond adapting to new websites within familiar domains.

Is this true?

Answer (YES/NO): NO